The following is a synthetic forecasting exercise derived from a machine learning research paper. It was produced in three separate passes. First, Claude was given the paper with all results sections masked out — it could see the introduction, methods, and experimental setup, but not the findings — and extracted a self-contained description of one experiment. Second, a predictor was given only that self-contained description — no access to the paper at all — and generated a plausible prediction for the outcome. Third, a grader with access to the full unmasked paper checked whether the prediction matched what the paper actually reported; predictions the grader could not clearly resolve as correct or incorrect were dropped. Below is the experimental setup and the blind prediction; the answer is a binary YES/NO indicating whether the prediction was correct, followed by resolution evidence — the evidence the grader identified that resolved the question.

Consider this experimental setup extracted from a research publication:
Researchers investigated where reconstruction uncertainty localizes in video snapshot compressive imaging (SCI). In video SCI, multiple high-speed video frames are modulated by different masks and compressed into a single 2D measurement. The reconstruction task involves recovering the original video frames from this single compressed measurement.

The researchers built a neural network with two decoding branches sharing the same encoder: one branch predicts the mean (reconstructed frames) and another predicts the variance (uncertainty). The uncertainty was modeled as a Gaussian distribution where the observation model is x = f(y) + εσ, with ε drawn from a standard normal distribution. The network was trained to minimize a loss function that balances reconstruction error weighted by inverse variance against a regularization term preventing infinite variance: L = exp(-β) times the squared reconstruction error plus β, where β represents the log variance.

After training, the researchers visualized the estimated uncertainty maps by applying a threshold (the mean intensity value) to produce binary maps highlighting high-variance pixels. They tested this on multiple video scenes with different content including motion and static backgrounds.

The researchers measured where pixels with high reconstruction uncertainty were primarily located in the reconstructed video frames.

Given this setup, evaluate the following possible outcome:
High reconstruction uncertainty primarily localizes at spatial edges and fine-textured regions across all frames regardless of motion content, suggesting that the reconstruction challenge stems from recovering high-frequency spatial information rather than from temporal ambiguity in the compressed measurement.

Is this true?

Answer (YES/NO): YES